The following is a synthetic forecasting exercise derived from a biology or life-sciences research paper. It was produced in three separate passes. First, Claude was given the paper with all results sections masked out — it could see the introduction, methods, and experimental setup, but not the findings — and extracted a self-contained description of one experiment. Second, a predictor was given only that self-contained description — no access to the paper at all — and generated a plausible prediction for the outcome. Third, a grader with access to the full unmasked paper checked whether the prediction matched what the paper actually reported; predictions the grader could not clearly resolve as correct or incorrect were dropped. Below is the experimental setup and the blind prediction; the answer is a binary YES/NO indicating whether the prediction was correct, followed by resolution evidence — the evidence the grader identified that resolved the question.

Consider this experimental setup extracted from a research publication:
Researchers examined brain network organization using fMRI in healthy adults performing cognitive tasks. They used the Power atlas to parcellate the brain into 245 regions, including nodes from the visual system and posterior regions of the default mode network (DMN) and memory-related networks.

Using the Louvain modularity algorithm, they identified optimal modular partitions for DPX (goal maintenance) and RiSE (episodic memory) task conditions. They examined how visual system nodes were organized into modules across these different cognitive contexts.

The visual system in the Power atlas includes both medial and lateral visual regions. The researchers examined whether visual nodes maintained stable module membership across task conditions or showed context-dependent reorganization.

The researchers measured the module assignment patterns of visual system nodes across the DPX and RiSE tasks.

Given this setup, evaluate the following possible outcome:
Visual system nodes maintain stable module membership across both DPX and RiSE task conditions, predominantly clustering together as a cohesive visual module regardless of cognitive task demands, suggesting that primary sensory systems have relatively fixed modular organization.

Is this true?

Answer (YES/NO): NO